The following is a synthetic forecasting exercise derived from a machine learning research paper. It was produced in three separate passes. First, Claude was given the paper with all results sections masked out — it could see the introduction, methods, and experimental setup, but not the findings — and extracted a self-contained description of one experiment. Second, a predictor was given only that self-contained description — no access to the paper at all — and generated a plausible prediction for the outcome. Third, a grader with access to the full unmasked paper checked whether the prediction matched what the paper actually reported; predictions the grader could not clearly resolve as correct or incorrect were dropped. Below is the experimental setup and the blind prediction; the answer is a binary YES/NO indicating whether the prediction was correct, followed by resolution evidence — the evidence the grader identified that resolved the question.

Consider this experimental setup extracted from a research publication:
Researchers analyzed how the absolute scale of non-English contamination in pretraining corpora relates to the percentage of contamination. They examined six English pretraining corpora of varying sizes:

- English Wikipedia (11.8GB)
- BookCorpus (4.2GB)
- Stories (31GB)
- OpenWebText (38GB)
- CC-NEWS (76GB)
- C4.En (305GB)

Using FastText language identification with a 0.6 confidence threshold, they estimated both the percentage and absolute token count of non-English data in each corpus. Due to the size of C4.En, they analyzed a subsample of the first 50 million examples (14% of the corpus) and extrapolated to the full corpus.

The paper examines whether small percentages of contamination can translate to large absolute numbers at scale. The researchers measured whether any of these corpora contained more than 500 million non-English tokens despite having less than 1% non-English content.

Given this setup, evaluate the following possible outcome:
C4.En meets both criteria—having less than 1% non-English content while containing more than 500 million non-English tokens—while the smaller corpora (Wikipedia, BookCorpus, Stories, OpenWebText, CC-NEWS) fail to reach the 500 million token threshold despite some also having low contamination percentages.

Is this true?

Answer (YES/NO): NO